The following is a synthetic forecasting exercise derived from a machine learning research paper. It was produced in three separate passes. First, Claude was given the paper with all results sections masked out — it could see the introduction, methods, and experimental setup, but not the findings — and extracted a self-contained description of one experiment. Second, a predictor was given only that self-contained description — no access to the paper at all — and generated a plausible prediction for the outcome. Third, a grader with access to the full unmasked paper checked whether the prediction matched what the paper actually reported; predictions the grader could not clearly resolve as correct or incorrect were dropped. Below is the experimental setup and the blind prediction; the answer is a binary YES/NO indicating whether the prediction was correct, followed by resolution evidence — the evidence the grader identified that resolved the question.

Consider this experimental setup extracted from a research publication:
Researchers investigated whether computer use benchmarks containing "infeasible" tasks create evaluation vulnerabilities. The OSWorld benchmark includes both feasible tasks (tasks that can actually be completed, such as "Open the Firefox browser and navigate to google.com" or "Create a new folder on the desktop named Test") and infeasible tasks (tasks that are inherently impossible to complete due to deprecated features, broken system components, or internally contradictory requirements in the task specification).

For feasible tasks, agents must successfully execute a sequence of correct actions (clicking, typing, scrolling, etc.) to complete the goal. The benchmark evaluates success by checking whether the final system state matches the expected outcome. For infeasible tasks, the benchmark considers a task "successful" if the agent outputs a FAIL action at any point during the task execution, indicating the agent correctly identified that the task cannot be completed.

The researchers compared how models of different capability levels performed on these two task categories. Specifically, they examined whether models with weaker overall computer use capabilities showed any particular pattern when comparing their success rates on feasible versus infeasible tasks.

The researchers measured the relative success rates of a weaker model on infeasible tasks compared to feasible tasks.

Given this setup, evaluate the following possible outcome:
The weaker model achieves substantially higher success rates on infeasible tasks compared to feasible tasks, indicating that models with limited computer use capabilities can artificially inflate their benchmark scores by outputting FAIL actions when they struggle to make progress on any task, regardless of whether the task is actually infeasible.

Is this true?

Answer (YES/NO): YES